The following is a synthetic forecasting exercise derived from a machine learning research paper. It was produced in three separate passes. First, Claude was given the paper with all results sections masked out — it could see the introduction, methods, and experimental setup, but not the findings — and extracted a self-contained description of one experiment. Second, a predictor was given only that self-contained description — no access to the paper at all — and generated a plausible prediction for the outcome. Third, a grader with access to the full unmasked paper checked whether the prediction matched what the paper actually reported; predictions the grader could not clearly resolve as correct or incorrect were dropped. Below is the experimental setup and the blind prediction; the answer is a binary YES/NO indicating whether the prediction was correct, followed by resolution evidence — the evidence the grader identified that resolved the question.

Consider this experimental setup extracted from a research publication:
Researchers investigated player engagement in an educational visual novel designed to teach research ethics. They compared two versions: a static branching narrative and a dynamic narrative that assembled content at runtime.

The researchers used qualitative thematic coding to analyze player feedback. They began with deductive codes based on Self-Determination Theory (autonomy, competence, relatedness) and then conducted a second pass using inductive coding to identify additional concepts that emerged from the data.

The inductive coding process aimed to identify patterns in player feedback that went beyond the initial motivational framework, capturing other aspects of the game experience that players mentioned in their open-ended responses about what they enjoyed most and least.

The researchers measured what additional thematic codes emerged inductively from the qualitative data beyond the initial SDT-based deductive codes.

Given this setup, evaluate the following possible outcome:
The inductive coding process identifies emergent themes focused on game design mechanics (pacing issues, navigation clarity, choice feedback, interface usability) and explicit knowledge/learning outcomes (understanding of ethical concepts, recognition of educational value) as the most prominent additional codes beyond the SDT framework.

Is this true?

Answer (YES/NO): NO